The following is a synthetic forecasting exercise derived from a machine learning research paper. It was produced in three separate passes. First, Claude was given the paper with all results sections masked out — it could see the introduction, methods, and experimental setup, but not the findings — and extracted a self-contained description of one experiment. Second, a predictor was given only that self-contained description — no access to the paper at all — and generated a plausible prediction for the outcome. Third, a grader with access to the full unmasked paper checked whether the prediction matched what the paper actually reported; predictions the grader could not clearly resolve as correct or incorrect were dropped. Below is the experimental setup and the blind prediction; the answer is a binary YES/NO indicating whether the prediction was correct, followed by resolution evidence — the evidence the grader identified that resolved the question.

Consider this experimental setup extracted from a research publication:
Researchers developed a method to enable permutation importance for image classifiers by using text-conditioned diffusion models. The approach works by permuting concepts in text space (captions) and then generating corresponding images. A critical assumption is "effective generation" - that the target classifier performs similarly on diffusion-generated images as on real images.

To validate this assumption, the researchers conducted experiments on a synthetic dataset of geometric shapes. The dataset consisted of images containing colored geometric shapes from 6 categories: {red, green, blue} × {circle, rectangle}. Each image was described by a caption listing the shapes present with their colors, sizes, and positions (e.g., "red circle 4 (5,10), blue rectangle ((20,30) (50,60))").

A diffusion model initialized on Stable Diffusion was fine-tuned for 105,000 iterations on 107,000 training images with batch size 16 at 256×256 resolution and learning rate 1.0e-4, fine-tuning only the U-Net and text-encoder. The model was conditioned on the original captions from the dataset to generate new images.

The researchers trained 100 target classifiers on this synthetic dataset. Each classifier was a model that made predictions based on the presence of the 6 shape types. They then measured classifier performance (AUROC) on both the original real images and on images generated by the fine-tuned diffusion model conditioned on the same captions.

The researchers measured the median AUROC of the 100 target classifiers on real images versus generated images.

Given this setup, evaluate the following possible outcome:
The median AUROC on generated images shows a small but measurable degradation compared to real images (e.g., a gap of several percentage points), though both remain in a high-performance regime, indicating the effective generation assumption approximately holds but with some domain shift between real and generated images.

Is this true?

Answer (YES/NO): YES